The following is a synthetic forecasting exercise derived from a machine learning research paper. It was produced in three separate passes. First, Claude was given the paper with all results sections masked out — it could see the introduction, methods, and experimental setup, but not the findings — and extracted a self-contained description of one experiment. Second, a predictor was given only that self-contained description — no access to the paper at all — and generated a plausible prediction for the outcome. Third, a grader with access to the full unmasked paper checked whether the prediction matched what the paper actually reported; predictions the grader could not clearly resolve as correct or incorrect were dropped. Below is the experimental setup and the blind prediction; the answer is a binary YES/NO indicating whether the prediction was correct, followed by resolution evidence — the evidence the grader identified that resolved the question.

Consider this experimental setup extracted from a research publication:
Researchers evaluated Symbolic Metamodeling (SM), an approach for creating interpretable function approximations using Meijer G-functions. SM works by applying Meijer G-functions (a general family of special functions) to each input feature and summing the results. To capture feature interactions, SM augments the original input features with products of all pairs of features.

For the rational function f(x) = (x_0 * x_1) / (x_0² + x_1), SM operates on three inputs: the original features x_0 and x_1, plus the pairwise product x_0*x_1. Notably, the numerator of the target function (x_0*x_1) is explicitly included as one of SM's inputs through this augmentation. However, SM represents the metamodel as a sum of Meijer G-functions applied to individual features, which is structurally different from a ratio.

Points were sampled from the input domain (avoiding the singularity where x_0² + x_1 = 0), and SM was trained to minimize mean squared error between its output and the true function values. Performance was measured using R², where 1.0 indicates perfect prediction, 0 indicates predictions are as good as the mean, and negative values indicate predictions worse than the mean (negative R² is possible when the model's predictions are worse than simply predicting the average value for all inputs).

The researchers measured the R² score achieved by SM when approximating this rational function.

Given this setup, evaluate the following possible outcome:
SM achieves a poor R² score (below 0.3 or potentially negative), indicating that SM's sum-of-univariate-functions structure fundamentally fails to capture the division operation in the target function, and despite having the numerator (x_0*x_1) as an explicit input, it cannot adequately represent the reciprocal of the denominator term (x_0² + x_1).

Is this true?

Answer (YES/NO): YES